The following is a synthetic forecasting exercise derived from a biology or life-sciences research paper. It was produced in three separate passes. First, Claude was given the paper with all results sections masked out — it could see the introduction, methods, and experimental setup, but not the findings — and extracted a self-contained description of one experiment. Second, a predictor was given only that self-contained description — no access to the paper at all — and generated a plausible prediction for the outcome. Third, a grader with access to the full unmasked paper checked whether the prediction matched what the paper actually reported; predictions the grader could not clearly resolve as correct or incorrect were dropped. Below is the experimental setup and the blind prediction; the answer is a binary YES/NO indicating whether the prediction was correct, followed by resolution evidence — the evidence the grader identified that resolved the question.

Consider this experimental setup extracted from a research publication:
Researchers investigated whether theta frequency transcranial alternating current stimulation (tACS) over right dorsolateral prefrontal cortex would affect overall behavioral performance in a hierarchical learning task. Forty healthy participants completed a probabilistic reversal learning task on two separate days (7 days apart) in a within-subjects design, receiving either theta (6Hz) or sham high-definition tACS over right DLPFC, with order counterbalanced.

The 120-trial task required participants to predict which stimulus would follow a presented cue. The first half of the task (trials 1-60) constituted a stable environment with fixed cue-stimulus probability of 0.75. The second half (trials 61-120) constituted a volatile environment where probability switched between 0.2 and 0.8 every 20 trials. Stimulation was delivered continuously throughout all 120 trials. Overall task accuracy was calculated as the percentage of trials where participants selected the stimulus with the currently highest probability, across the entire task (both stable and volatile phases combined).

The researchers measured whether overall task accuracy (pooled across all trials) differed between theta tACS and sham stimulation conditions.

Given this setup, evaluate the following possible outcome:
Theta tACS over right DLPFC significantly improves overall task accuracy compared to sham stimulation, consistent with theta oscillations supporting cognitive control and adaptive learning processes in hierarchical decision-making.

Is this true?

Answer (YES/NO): NO